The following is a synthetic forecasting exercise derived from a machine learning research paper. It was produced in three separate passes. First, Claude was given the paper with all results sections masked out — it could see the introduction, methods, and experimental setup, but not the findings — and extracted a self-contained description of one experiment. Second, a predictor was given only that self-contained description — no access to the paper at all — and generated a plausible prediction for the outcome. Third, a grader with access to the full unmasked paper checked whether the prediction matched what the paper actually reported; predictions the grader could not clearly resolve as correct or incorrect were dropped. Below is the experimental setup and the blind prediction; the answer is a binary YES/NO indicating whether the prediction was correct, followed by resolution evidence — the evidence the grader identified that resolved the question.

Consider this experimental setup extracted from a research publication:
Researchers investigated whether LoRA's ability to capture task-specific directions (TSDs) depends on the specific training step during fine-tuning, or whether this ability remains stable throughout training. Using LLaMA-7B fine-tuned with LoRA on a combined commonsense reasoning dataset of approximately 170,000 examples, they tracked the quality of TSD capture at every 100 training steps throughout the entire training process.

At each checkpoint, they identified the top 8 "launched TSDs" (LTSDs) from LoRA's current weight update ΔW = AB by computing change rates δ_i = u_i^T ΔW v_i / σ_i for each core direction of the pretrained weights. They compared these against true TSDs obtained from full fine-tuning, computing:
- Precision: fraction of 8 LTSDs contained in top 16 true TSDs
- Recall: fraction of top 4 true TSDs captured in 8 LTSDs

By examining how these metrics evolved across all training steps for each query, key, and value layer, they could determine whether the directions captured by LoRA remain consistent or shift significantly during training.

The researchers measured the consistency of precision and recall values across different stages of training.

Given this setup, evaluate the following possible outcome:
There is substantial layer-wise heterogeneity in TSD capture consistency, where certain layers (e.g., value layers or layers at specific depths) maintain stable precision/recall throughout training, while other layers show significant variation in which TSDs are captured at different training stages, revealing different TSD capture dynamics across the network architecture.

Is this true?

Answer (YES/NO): NO